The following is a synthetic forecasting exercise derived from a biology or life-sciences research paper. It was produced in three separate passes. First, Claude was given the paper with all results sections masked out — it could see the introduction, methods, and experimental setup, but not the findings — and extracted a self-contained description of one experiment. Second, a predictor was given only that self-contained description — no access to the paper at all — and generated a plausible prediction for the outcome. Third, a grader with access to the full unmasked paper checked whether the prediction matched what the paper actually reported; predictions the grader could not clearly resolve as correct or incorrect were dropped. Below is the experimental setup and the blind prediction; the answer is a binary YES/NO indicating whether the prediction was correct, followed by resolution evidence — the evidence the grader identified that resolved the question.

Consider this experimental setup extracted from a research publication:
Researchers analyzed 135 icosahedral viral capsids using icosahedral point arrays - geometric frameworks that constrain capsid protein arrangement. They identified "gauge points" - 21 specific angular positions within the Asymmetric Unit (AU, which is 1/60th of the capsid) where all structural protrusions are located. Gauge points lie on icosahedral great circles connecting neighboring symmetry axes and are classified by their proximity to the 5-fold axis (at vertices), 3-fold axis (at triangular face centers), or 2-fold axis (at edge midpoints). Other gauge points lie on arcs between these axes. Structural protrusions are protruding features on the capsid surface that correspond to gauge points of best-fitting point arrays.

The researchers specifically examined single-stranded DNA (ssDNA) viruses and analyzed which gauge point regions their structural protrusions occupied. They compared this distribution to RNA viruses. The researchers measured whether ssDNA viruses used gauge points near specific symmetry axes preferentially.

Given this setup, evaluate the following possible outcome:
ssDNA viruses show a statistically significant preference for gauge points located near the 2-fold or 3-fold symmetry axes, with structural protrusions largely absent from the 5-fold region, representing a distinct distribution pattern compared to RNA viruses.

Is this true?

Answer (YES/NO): NO